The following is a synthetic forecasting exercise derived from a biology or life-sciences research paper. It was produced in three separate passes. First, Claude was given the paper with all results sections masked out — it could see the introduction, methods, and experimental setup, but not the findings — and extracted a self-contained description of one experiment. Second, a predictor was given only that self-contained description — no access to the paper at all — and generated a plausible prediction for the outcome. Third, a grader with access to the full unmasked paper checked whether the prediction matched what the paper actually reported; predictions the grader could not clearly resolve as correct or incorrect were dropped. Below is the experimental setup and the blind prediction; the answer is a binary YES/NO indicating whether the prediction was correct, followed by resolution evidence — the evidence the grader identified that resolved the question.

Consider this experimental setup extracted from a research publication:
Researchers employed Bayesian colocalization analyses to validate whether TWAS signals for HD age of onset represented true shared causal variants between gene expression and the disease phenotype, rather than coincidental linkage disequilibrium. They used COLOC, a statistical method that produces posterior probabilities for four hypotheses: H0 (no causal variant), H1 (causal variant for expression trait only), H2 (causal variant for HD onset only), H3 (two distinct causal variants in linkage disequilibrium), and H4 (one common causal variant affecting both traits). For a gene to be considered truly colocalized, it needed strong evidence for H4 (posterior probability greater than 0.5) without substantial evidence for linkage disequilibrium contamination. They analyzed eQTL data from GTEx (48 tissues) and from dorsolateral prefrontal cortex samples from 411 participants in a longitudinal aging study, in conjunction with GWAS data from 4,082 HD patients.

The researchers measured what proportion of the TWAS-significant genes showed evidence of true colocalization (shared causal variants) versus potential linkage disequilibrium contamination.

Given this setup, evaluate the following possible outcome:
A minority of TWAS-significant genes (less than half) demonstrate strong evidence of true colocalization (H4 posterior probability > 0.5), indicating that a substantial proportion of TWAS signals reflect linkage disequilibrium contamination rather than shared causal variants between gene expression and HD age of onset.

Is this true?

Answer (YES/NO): YES